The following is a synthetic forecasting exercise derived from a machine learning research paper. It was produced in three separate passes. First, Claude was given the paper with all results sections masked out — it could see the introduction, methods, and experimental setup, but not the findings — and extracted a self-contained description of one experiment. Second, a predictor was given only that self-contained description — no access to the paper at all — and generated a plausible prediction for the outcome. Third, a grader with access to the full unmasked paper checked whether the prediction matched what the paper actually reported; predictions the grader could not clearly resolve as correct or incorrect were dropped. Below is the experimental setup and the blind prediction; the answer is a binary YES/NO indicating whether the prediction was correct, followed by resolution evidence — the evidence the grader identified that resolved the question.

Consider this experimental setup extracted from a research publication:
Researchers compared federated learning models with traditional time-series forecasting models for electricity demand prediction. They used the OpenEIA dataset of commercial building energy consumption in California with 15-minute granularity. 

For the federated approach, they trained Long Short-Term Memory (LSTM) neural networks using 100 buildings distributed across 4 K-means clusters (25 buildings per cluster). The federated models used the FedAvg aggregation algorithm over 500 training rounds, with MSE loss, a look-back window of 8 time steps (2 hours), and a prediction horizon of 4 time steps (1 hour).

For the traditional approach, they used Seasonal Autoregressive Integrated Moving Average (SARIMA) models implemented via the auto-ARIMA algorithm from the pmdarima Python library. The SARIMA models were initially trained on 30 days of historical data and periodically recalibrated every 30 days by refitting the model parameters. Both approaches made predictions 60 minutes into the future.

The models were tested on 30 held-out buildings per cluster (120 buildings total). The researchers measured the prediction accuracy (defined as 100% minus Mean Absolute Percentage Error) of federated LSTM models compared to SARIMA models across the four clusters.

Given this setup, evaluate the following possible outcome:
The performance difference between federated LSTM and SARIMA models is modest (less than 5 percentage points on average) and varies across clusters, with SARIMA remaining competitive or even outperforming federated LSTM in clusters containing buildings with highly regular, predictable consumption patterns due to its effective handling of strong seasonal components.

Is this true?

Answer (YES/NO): YES